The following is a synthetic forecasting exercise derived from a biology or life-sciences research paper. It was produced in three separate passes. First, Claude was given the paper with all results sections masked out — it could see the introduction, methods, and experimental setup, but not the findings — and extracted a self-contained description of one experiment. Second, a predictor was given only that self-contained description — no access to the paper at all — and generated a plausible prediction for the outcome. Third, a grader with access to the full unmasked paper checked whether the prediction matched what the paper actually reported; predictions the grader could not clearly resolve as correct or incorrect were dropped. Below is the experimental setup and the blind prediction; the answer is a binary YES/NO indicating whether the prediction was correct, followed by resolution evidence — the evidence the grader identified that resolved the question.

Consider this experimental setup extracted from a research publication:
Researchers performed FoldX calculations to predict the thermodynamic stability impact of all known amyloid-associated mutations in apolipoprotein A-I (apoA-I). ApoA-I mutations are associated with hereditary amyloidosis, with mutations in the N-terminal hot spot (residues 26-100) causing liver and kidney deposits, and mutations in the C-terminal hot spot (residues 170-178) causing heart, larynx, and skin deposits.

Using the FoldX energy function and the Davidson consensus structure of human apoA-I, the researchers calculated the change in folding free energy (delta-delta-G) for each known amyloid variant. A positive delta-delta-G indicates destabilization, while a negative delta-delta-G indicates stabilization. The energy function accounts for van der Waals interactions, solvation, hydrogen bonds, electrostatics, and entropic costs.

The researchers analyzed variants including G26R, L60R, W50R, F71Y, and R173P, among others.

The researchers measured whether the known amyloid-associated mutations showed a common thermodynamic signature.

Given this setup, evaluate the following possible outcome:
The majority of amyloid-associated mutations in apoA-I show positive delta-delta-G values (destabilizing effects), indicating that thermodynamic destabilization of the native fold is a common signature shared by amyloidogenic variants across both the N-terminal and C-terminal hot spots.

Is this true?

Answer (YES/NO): YES